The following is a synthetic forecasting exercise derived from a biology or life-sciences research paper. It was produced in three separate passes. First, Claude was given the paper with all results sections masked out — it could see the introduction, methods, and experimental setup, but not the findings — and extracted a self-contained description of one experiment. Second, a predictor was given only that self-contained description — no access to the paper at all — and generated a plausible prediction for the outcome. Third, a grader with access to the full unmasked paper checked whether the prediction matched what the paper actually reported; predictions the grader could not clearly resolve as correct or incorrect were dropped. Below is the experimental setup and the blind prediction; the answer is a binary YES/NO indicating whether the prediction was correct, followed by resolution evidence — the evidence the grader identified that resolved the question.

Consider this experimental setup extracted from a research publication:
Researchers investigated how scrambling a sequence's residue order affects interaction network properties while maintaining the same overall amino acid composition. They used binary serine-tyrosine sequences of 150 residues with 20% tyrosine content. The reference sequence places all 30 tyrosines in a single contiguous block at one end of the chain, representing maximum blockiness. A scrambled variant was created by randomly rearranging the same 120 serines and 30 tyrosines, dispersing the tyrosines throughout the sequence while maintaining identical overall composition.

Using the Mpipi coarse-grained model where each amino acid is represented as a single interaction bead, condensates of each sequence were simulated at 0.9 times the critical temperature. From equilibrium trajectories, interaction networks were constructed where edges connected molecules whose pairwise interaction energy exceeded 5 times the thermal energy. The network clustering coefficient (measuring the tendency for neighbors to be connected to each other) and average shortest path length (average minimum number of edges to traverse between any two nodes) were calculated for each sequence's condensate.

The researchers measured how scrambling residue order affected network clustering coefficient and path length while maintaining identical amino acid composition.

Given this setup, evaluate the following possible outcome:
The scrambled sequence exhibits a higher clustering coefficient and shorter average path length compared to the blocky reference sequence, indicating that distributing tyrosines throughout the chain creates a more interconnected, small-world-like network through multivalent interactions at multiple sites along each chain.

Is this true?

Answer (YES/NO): YES